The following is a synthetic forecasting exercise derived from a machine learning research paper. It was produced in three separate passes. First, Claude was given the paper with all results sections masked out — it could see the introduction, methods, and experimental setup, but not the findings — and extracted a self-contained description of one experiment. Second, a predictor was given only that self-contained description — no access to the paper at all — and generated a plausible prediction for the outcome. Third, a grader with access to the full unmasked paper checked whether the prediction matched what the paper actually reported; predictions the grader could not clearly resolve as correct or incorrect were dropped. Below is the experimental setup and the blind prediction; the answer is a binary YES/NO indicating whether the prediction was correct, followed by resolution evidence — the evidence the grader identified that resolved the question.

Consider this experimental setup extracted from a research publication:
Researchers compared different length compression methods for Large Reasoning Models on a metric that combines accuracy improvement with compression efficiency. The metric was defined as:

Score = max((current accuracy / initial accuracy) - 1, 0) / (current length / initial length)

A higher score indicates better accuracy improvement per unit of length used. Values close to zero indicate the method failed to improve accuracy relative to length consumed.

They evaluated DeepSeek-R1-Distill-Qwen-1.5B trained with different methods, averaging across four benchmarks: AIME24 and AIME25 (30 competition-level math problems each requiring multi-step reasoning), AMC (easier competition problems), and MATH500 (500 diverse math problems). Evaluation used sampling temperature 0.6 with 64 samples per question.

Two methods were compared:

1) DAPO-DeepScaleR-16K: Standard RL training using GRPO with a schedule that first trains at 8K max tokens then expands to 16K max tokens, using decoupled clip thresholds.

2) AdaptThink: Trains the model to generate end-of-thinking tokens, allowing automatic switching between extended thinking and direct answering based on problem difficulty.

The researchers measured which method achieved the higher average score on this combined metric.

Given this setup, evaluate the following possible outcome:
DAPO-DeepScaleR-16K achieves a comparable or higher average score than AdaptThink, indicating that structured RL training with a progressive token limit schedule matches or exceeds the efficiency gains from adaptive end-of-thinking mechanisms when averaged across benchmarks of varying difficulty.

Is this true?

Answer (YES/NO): YES